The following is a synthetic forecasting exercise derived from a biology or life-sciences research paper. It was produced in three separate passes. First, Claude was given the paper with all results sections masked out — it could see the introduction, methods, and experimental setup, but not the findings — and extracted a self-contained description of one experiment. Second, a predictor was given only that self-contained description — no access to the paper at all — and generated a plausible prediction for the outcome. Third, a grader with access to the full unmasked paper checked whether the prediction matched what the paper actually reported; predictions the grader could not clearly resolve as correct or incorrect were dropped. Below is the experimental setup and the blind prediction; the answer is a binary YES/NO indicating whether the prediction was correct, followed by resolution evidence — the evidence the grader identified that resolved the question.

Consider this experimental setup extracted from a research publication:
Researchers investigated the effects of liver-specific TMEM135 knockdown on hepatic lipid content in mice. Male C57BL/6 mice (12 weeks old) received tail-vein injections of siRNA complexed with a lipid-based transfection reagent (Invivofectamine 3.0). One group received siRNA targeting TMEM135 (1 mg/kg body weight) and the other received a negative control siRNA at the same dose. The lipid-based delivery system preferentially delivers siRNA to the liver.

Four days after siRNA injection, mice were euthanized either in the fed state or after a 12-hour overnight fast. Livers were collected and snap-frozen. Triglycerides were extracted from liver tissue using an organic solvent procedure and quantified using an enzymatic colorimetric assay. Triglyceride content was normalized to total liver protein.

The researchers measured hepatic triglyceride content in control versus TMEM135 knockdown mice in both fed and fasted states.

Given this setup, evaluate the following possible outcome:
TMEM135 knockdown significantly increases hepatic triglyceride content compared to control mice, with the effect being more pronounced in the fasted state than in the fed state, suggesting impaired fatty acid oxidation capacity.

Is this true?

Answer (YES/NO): NO